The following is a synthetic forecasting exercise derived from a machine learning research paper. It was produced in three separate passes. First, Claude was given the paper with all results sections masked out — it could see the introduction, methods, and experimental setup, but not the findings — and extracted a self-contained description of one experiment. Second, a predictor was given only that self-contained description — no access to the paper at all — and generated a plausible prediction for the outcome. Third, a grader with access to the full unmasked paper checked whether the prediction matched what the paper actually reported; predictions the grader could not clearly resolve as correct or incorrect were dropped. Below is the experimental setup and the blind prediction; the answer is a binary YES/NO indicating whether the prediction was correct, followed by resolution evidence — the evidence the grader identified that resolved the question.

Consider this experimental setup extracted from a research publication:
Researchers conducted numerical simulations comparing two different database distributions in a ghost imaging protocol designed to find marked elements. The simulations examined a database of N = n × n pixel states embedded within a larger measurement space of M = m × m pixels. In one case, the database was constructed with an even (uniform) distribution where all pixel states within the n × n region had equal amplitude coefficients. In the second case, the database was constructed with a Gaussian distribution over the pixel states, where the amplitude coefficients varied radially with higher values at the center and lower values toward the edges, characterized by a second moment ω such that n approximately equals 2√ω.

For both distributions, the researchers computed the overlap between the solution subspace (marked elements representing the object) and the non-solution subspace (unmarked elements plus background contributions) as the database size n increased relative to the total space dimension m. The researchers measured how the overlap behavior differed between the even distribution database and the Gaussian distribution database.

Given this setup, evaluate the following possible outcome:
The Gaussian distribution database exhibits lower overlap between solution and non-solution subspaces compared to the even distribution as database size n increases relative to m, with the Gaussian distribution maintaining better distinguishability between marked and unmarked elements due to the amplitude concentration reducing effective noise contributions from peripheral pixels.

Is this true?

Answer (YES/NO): NO